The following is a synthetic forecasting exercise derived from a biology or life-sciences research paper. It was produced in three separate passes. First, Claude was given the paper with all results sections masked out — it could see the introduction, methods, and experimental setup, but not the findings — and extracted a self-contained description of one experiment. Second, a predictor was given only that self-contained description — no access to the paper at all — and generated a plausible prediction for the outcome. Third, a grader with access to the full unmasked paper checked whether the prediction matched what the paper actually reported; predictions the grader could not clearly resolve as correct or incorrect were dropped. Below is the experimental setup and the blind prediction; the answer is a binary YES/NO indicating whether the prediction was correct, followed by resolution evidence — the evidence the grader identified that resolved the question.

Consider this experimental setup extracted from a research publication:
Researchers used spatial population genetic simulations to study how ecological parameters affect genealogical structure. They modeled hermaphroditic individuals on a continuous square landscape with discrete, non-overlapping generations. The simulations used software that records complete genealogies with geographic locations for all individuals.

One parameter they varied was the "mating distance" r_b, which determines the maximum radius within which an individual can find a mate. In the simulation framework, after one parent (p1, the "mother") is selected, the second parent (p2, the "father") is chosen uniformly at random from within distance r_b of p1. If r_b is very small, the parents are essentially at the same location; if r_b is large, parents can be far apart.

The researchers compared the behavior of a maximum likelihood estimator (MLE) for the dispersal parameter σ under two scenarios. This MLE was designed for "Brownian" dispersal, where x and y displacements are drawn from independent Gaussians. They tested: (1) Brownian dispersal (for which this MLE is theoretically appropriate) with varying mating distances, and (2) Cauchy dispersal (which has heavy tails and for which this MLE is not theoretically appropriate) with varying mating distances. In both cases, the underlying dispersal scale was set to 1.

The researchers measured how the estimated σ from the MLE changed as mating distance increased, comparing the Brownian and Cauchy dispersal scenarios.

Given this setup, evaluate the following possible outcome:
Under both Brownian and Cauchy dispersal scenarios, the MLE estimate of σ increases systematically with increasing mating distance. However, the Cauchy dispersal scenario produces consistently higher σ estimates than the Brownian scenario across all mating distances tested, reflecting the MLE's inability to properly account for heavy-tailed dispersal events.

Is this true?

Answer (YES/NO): YES